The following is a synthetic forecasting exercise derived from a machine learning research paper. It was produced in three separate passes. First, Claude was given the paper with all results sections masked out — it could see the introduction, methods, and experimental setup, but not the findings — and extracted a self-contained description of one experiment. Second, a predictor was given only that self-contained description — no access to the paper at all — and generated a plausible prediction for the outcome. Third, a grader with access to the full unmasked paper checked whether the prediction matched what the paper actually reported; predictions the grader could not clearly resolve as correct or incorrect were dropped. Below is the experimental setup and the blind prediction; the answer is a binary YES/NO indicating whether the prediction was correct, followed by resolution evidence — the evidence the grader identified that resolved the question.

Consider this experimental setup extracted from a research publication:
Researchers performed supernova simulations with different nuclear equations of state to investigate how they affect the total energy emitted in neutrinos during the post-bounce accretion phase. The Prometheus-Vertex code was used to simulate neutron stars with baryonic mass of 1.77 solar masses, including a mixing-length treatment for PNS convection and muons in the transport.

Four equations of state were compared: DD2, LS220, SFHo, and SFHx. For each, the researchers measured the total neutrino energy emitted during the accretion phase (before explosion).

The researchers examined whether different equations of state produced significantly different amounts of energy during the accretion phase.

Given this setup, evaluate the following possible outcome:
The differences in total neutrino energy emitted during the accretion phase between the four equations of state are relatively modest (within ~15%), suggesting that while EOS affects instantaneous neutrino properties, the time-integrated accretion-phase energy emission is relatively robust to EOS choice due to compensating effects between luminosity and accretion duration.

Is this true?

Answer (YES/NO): NO